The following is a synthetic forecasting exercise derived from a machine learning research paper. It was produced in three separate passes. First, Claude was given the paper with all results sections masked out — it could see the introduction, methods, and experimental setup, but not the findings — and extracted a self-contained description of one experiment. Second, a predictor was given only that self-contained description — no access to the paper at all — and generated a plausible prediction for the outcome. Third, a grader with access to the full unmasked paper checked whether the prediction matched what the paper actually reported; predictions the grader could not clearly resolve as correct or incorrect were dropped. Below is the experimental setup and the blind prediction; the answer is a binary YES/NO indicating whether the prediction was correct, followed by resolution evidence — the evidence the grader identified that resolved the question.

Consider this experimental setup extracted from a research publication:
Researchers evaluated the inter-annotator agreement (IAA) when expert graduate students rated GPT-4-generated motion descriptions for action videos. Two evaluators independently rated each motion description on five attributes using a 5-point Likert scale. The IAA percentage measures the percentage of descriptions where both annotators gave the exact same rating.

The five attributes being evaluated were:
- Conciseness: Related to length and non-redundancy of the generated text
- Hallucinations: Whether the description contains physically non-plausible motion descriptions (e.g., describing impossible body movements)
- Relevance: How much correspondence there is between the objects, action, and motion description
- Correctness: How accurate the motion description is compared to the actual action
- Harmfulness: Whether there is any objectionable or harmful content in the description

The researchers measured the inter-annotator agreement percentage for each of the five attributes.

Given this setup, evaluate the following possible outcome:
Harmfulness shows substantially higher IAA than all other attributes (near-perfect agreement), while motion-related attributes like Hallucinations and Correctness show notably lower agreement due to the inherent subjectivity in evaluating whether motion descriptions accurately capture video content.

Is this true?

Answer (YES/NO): NO